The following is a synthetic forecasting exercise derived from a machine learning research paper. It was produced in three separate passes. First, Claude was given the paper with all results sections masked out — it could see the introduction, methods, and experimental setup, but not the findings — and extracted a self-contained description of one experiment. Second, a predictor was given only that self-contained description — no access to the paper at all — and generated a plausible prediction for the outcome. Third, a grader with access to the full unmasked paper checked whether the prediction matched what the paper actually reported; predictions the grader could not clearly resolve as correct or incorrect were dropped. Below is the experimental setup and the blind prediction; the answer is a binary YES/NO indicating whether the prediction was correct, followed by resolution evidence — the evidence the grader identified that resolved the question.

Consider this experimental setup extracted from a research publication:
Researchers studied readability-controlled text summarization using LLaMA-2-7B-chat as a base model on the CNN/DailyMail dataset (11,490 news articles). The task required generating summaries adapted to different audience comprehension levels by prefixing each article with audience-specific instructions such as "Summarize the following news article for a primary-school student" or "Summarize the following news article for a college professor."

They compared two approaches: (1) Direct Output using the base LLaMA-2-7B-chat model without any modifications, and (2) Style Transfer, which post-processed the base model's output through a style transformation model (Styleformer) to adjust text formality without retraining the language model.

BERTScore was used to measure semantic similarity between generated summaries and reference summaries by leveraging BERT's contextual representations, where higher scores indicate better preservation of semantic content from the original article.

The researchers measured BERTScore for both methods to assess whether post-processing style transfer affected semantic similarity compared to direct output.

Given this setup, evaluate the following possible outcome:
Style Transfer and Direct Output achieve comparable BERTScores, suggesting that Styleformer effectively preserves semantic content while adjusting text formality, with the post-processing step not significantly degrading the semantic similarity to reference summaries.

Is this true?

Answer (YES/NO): NO